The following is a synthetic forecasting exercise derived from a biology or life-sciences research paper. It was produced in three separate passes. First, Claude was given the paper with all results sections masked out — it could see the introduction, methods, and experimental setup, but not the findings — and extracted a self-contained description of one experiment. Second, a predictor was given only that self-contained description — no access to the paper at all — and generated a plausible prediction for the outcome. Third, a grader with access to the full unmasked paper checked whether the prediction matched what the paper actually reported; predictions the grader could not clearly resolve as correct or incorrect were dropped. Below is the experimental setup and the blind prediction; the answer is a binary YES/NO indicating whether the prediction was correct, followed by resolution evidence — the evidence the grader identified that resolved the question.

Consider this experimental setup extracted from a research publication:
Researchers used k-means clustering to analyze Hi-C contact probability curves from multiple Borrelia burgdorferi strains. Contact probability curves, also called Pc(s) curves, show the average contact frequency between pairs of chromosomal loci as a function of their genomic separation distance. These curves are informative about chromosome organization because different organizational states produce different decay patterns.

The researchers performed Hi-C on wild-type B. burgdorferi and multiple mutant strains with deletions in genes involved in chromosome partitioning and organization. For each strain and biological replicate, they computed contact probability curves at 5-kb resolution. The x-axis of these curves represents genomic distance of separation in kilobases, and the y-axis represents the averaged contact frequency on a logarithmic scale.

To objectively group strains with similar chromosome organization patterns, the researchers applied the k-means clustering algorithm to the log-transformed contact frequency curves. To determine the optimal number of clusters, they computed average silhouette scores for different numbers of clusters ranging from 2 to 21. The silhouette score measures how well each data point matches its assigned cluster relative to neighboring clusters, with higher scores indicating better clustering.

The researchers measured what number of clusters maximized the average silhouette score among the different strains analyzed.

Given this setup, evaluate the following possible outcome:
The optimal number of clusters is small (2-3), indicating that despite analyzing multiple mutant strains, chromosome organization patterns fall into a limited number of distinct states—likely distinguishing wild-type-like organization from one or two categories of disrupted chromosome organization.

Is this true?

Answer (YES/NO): NO